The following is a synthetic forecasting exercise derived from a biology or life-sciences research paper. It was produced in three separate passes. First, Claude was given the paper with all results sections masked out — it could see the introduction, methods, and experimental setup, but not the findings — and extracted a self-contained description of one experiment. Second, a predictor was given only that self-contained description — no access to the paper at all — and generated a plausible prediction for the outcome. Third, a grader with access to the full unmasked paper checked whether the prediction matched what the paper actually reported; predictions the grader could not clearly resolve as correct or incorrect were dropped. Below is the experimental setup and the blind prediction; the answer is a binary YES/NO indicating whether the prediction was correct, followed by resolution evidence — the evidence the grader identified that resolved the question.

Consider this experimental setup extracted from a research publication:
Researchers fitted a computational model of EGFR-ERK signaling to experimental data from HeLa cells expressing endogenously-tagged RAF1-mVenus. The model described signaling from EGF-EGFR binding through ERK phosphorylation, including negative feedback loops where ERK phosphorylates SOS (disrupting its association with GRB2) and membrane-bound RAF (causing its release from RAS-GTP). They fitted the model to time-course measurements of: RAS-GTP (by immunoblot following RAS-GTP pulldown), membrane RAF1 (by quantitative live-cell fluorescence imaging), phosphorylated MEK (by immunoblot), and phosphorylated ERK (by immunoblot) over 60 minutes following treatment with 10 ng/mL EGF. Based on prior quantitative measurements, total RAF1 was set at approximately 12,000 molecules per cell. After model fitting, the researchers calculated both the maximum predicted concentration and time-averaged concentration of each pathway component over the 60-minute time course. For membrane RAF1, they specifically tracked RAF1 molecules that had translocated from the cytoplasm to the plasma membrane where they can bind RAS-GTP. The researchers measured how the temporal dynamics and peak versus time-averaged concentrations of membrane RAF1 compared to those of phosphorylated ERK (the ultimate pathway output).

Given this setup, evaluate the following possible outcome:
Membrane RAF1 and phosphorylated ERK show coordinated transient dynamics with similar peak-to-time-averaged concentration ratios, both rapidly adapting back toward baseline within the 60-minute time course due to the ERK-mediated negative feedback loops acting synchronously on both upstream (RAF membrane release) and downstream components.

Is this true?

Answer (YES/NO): NO